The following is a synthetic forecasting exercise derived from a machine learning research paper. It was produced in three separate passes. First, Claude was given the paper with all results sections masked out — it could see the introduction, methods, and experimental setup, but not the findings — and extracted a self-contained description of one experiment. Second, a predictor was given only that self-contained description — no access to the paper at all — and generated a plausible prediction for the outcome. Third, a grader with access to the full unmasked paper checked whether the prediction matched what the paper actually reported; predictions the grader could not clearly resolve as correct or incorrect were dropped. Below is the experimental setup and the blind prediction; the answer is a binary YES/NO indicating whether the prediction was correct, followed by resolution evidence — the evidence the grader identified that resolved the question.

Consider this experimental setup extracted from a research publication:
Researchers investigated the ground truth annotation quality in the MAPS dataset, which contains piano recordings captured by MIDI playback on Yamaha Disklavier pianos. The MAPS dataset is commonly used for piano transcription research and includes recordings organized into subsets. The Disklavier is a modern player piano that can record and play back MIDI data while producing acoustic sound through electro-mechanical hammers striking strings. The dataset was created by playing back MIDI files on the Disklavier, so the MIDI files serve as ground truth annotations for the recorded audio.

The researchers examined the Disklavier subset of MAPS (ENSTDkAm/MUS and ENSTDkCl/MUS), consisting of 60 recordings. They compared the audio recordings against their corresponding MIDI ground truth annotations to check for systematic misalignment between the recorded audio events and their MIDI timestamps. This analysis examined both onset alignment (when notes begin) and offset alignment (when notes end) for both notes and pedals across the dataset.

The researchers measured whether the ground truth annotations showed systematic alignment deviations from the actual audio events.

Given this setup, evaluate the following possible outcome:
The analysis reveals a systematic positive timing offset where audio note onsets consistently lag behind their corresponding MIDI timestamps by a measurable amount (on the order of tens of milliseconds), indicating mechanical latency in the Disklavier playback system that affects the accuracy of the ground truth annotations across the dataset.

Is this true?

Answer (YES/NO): NO